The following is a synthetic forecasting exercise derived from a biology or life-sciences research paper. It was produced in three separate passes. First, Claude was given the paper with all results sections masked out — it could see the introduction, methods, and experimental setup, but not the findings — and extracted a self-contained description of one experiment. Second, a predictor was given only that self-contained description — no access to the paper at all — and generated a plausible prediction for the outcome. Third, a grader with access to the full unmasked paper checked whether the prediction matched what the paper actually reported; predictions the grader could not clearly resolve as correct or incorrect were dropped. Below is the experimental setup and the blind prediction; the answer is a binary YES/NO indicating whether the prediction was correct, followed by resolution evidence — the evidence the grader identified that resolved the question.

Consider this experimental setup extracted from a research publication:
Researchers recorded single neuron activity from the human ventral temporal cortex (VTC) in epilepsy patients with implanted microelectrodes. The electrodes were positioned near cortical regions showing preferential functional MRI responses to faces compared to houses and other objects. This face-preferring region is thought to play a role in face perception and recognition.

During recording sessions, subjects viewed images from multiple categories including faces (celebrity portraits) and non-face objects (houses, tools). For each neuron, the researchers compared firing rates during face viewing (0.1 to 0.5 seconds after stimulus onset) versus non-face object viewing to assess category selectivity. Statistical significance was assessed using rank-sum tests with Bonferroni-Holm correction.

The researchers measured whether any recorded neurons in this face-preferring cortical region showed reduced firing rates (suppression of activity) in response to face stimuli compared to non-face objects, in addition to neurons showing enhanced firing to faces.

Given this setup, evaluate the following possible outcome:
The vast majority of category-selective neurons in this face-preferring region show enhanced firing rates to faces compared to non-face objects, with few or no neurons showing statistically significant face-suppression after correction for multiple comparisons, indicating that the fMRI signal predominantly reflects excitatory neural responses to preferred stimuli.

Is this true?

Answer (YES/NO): YES